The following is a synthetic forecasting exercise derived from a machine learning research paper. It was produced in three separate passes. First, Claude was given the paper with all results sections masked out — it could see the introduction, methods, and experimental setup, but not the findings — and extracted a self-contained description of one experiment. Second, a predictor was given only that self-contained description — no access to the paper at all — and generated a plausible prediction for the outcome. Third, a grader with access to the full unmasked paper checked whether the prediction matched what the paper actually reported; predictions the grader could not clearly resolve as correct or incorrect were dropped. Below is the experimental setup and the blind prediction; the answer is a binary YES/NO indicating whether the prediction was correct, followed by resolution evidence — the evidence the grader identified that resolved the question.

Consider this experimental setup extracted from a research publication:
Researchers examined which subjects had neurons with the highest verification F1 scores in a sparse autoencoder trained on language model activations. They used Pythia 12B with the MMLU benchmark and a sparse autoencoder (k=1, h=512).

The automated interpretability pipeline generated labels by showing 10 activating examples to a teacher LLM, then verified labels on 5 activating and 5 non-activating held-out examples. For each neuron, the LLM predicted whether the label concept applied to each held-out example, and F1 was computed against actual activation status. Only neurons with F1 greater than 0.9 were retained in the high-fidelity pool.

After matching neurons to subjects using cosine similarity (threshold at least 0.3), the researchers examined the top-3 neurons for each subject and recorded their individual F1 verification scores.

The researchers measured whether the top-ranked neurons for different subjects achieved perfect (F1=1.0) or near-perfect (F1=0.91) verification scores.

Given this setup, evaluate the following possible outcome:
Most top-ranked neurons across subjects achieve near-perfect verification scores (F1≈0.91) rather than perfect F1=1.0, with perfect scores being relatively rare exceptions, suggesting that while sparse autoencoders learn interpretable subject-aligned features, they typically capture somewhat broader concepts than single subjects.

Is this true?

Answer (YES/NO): NO